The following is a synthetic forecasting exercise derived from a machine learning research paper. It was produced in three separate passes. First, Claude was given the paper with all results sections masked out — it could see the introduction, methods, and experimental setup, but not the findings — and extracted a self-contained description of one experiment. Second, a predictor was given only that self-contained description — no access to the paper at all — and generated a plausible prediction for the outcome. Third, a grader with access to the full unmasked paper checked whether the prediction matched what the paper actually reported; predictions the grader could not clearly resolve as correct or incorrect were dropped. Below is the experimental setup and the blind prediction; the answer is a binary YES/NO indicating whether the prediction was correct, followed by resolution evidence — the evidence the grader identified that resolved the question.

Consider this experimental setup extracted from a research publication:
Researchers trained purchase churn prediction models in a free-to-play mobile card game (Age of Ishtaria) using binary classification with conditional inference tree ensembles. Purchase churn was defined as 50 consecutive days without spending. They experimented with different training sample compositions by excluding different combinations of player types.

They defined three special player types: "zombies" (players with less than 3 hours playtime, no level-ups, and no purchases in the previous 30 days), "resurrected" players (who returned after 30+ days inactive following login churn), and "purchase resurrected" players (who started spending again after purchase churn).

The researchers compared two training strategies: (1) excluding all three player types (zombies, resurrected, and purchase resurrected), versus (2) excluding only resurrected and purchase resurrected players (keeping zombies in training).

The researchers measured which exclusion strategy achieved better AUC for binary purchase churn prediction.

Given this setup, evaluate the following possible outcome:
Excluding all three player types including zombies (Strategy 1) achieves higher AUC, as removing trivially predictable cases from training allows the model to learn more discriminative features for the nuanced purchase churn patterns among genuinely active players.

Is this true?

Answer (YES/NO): NO